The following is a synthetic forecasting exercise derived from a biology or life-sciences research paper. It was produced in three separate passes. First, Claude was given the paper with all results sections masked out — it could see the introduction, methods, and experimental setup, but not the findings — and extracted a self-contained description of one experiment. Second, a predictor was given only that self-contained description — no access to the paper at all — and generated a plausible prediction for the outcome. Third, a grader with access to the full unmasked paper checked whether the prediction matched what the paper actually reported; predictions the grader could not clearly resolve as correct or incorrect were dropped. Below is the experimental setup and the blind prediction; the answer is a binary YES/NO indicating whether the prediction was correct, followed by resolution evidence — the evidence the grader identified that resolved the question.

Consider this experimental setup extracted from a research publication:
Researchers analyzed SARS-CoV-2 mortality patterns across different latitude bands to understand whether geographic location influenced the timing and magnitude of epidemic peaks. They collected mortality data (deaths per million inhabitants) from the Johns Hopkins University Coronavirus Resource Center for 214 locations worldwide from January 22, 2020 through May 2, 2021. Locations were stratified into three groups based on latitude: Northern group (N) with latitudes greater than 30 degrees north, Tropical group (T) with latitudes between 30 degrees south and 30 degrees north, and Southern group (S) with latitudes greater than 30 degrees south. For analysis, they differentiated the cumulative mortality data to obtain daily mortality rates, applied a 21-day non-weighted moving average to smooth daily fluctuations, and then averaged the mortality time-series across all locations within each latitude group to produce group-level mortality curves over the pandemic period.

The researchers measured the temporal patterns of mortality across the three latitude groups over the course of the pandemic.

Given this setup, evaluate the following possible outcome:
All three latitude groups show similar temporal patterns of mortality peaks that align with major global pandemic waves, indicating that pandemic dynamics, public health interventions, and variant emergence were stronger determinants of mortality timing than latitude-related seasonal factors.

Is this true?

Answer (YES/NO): NO